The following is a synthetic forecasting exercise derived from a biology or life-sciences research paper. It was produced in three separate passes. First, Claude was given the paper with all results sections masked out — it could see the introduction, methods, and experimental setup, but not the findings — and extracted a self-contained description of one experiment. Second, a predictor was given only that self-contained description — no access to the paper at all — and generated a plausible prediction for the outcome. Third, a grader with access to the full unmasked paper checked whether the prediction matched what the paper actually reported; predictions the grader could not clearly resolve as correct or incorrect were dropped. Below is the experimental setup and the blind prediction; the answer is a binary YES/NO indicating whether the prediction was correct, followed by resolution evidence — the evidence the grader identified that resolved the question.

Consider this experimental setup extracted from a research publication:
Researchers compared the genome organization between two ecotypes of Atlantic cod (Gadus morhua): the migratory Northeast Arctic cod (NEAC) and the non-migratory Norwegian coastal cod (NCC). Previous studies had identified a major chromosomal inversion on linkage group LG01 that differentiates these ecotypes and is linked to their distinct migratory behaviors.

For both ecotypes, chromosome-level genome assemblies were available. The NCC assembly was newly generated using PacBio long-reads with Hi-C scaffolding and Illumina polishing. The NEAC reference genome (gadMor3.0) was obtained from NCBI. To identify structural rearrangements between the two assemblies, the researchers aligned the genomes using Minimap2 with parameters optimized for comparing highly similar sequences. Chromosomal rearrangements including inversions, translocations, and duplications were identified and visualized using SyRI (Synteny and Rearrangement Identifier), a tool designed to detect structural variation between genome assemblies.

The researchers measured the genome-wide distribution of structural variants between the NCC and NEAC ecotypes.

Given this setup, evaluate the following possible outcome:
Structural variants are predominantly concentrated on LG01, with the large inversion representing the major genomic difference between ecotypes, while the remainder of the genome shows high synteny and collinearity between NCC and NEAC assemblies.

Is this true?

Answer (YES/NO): NO